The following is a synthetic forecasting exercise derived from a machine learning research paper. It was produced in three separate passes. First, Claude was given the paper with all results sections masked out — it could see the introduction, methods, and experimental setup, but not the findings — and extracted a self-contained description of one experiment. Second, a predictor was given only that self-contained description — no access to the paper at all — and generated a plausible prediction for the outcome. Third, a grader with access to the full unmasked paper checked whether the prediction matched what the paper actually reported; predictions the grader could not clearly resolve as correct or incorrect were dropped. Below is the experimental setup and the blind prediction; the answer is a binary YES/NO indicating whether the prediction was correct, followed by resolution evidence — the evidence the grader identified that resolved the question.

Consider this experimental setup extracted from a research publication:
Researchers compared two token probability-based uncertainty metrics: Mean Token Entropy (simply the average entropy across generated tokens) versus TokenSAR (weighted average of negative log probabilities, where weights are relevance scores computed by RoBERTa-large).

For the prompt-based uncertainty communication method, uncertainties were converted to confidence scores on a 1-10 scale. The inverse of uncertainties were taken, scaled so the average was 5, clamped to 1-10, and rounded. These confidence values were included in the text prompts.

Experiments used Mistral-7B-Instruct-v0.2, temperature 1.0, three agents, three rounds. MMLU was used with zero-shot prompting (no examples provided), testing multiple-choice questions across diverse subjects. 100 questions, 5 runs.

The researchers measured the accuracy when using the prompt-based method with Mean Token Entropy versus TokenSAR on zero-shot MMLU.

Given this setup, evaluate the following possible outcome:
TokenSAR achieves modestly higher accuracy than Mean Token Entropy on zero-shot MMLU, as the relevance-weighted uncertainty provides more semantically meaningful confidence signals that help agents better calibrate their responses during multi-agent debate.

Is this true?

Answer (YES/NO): YES